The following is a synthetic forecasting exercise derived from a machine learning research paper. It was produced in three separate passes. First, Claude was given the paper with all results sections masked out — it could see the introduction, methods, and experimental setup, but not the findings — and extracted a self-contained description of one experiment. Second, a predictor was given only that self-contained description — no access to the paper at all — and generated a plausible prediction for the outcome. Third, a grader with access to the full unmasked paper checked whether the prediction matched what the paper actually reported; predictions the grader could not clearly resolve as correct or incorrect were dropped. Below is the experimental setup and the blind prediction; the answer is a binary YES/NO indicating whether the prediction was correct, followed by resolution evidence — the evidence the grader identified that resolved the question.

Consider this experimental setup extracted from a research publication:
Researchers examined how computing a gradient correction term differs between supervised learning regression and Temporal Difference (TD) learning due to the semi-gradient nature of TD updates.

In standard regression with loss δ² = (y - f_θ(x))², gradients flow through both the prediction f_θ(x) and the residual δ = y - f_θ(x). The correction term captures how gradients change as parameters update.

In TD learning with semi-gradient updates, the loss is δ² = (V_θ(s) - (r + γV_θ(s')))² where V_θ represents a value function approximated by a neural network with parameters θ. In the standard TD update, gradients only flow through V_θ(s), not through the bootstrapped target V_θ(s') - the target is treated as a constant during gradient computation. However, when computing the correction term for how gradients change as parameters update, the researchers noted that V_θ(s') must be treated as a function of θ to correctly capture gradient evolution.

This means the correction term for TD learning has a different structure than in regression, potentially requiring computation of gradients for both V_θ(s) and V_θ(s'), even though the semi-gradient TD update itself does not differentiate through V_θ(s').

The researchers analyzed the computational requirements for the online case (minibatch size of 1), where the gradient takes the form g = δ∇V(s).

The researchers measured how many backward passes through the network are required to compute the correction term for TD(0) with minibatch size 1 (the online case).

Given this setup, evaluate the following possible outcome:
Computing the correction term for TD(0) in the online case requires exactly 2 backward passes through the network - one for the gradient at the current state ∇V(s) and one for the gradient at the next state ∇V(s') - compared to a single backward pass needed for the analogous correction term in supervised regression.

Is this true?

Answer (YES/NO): YES